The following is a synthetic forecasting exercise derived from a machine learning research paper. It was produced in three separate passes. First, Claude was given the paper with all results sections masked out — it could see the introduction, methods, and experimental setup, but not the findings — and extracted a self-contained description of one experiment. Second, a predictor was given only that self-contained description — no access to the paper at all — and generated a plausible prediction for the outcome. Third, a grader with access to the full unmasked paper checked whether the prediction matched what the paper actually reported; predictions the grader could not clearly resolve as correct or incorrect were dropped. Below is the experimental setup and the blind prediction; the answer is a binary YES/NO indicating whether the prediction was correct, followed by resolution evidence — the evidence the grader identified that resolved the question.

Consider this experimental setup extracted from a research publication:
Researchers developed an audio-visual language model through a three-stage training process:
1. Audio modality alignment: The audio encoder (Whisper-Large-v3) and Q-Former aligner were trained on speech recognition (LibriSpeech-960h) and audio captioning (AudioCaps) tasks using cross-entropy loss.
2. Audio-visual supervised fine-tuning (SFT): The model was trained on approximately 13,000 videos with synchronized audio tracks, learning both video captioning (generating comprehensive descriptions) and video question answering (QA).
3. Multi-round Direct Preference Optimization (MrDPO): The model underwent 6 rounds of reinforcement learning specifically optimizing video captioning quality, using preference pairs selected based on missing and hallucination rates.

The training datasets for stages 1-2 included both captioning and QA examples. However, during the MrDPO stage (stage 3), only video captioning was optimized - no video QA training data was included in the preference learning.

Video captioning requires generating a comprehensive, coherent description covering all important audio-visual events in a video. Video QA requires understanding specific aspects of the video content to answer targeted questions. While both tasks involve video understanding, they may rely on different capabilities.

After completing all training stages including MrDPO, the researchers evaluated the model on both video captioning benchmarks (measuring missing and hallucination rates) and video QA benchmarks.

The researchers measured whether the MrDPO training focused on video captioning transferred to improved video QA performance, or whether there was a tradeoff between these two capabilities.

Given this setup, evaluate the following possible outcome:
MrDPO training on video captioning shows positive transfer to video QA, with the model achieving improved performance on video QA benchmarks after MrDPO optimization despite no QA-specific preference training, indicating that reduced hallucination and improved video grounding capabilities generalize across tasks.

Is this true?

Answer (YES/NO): NO